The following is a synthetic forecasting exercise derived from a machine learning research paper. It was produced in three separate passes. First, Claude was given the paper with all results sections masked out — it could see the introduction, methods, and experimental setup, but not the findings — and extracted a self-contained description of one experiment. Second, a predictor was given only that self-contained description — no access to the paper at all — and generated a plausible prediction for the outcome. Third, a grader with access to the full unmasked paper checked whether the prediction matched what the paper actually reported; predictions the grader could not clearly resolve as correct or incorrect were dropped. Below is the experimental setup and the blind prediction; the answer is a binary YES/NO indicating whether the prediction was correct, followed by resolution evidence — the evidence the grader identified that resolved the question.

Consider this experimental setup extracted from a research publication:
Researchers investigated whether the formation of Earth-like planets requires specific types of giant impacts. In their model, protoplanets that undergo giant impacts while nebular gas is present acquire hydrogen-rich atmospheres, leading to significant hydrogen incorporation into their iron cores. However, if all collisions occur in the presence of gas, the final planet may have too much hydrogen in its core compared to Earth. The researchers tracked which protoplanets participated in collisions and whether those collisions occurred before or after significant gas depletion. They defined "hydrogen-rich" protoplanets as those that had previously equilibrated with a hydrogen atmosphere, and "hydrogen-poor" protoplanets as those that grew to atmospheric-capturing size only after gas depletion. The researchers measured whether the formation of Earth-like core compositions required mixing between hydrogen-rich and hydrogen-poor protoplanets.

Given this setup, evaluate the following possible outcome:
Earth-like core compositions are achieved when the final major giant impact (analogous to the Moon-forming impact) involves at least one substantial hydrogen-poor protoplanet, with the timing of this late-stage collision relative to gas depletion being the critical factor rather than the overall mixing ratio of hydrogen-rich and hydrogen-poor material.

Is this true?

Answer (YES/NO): NO